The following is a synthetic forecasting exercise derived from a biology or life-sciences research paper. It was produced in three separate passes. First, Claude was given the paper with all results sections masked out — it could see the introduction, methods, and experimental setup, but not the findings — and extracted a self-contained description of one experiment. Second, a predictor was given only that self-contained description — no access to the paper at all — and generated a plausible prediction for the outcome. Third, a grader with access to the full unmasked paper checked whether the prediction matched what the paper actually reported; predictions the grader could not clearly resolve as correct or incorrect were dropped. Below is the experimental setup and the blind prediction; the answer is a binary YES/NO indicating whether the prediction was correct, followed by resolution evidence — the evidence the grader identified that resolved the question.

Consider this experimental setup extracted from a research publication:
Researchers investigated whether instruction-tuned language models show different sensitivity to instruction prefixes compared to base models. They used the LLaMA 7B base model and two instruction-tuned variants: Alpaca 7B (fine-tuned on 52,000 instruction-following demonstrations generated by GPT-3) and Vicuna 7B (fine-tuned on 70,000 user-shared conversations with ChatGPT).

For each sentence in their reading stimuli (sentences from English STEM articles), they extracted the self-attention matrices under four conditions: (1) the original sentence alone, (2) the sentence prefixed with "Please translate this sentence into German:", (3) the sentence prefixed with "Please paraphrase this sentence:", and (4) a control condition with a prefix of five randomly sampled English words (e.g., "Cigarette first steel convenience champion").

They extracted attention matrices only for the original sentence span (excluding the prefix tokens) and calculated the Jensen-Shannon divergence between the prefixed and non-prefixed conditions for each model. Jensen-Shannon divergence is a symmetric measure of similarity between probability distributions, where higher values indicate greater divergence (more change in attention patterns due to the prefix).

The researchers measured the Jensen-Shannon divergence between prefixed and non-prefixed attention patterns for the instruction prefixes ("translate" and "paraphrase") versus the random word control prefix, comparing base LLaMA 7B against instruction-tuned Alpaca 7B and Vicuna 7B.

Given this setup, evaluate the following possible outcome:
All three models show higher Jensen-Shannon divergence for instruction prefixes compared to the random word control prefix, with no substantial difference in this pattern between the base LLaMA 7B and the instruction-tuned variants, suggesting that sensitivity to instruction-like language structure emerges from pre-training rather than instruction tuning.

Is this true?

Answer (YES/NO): NO